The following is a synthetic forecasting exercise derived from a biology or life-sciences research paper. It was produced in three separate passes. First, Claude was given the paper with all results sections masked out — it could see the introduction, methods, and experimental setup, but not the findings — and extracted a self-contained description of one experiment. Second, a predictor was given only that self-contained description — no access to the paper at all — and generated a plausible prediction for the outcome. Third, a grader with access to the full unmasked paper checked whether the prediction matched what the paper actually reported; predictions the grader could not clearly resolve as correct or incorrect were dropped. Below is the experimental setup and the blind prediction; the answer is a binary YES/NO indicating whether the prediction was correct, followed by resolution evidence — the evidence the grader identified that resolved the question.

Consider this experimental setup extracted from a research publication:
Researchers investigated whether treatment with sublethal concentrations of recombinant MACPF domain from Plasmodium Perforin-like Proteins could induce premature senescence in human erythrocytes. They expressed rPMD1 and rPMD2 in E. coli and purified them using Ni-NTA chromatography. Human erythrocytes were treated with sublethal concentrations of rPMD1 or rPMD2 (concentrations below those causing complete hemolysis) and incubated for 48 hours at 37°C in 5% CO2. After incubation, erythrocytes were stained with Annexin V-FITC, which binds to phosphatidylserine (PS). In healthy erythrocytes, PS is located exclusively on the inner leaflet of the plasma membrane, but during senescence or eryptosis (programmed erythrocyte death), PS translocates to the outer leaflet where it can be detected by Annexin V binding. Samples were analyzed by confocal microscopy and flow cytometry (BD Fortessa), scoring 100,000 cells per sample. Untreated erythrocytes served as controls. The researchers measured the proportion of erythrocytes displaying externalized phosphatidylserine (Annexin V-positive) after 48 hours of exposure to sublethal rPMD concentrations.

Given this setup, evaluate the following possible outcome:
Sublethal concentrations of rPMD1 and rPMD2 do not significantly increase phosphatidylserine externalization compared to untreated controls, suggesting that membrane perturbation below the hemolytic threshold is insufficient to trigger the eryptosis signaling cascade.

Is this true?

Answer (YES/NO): NO